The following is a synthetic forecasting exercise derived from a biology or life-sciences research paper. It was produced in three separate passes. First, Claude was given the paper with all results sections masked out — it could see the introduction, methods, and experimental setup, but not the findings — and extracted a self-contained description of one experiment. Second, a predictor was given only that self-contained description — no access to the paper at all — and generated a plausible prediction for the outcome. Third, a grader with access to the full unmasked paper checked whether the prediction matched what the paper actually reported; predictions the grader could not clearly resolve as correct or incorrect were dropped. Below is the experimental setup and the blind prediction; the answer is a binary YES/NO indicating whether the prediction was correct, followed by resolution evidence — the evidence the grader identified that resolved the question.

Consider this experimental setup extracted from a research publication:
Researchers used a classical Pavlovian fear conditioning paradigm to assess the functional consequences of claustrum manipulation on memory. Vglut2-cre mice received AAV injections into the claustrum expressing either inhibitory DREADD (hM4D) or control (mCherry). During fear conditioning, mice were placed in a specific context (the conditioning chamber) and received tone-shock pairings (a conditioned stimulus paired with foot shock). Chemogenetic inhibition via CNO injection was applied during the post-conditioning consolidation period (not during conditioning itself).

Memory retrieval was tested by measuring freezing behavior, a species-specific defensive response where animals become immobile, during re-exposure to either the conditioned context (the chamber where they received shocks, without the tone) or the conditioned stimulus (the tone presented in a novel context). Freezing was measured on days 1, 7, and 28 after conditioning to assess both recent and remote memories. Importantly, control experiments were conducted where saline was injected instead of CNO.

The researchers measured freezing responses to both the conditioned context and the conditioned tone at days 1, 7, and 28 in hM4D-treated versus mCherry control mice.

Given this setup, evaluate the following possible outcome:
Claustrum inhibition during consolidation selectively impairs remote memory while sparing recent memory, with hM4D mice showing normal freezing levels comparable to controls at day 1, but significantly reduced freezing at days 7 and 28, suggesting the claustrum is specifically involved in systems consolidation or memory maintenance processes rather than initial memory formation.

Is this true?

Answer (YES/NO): NO